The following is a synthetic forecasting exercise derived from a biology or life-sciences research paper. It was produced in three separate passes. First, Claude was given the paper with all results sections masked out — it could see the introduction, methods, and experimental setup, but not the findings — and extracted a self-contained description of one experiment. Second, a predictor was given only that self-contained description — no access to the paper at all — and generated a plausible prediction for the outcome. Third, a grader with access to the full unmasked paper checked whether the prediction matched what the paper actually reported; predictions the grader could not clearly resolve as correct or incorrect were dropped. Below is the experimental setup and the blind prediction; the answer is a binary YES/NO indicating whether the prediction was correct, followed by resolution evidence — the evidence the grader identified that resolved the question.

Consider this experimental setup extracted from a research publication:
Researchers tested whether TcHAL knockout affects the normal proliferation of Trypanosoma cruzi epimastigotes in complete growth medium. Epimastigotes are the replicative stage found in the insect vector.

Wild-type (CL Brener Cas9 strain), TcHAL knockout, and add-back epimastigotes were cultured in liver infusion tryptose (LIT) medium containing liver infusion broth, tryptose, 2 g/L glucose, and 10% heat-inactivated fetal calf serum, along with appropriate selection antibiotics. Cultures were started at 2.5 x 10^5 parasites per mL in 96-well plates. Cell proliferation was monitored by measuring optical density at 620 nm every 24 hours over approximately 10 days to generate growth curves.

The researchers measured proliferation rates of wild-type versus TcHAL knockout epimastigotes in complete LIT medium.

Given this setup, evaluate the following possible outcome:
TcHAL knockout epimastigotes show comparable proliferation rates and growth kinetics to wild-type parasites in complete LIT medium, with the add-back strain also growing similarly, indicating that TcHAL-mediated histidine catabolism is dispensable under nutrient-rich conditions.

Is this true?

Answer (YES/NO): YES